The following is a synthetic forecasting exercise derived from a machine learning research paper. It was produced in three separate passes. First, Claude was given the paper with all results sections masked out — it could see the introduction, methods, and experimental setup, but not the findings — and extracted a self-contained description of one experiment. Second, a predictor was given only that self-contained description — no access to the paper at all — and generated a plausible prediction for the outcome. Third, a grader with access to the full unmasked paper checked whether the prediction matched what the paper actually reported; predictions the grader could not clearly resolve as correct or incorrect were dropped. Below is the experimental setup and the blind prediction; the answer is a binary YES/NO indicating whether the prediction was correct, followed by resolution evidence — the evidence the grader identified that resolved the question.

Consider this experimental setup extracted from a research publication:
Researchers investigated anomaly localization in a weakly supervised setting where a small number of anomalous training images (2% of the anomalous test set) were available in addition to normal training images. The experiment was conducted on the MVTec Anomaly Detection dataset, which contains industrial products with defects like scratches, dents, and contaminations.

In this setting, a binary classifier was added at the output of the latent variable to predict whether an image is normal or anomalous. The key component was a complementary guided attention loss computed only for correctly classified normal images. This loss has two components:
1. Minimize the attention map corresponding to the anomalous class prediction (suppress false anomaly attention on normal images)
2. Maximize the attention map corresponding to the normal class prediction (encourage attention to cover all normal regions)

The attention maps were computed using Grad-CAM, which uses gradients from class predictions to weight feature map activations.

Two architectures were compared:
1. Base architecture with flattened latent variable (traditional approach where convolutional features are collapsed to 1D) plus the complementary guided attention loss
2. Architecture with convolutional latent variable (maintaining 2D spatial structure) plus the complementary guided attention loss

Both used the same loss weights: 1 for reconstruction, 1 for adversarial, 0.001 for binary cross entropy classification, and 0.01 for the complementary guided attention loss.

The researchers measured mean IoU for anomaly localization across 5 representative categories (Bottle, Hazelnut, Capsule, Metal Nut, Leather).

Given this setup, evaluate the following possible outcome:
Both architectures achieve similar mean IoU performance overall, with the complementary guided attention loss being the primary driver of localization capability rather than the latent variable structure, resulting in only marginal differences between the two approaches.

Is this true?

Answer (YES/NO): NO